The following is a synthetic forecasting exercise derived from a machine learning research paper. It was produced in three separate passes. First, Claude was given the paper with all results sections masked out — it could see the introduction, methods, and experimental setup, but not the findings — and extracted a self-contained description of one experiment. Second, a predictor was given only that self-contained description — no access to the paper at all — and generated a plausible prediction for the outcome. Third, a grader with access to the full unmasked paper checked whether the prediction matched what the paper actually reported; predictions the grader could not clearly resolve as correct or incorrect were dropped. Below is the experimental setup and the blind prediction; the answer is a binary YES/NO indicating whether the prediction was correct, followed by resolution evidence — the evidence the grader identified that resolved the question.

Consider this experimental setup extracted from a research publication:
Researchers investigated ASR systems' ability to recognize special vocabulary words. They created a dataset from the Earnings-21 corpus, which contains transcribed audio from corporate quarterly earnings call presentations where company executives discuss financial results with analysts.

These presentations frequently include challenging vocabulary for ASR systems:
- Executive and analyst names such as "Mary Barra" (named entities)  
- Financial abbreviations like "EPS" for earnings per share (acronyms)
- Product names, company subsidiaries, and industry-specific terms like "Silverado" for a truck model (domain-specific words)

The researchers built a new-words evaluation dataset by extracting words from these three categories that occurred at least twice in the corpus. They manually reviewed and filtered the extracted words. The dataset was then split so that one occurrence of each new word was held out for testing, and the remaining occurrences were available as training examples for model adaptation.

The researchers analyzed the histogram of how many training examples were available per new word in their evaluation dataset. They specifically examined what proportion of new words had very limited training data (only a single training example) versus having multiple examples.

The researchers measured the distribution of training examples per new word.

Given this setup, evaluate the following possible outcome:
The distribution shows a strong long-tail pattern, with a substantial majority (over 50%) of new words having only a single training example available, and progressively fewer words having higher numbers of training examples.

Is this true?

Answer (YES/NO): YES